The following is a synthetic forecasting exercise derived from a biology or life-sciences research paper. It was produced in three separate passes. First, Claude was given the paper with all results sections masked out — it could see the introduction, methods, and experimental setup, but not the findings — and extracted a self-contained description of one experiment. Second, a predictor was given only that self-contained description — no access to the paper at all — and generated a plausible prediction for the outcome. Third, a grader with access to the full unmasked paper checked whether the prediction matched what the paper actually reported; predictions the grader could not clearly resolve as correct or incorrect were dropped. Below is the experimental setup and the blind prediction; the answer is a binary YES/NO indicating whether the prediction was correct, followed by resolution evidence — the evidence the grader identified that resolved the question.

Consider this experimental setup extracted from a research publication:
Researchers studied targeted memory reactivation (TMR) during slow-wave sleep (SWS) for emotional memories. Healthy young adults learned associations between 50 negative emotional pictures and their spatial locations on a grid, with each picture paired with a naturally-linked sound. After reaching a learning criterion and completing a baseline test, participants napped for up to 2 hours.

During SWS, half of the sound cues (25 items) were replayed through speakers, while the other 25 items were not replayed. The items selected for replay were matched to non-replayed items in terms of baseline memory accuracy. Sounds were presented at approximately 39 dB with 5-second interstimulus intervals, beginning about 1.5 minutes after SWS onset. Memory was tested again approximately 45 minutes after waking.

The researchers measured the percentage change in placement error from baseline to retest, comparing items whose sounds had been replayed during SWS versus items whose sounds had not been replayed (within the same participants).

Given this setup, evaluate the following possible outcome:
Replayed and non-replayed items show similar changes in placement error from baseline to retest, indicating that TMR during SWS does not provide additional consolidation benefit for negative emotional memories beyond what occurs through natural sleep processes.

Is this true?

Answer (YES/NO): NO